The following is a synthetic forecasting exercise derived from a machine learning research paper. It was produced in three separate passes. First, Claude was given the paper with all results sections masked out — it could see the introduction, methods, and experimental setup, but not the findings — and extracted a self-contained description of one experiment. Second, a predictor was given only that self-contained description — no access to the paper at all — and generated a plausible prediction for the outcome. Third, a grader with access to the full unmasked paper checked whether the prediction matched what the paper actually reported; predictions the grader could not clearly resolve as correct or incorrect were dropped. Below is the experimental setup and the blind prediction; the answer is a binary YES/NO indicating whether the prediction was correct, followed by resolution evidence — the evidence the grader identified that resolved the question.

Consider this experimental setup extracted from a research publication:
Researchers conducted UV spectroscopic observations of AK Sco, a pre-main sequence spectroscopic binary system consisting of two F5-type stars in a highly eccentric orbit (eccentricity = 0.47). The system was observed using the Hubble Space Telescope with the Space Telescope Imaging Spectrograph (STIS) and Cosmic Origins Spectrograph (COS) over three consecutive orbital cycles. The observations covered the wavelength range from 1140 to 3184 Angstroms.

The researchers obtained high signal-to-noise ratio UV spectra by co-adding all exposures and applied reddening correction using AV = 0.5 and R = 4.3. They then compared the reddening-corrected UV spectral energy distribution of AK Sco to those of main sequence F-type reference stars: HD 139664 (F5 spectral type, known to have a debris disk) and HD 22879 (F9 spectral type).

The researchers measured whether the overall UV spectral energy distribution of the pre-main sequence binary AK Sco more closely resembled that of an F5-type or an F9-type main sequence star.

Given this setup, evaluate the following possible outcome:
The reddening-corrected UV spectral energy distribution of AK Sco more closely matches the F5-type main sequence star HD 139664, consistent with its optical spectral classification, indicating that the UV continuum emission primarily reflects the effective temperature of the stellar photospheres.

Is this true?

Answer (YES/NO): NO